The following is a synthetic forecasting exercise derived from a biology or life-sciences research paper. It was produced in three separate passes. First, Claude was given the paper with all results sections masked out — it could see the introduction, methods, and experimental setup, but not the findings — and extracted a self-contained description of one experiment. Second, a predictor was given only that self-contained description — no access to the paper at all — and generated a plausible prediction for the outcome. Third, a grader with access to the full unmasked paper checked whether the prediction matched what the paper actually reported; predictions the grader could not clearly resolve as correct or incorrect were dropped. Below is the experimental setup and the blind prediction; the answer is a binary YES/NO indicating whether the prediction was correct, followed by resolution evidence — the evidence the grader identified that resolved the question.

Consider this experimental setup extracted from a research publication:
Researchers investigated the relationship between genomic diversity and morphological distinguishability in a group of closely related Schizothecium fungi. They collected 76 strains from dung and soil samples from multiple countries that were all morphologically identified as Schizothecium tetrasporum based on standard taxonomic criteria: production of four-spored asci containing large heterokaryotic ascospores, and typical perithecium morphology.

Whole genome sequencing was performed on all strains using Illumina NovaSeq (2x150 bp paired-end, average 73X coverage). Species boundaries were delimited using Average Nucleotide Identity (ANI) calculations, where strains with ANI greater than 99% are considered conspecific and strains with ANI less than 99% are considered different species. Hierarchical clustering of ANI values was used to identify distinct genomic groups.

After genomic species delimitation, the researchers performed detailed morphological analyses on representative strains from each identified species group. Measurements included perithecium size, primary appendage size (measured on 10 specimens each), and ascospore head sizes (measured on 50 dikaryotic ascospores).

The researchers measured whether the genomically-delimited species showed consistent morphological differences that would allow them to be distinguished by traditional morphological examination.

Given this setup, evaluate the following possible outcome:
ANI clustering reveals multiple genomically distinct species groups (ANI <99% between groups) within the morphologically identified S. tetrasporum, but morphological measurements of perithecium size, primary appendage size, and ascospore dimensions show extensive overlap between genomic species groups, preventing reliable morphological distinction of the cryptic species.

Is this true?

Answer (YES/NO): YES